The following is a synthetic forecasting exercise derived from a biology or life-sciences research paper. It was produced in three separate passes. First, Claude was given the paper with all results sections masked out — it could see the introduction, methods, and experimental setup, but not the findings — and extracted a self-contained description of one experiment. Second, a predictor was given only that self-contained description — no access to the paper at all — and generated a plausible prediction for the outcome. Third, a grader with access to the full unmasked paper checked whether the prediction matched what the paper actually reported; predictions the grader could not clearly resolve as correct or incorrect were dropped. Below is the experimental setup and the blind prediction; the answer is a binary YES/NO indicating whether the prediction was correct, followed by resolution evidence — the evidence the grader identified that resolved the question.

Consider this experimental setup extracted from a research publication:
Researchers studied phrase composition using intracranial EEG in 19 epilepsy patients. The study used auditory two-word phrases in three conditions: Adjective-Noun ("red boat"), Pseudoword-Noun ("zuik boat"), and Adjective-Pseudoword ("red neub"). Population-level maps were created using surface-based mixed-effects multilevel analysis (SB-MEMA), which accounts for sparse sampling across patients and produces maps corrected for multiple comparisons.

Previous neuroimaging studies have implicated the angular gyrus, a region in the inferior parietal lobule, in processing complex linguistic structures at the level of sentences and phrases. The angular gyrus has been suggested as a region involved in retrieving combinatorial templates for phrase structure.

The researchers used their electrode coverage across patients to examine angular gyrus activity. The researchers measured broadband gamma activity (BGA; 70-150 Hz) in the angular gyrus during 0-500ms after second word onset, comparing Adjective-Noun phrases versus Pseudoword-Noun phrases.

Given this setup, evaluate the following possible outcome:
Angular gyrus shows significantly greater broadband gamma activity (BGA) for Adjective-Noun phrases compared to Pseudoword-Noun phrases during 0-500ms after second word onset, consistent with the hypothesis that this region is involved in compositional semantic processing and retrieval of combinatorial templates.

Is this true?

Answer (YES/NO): NO